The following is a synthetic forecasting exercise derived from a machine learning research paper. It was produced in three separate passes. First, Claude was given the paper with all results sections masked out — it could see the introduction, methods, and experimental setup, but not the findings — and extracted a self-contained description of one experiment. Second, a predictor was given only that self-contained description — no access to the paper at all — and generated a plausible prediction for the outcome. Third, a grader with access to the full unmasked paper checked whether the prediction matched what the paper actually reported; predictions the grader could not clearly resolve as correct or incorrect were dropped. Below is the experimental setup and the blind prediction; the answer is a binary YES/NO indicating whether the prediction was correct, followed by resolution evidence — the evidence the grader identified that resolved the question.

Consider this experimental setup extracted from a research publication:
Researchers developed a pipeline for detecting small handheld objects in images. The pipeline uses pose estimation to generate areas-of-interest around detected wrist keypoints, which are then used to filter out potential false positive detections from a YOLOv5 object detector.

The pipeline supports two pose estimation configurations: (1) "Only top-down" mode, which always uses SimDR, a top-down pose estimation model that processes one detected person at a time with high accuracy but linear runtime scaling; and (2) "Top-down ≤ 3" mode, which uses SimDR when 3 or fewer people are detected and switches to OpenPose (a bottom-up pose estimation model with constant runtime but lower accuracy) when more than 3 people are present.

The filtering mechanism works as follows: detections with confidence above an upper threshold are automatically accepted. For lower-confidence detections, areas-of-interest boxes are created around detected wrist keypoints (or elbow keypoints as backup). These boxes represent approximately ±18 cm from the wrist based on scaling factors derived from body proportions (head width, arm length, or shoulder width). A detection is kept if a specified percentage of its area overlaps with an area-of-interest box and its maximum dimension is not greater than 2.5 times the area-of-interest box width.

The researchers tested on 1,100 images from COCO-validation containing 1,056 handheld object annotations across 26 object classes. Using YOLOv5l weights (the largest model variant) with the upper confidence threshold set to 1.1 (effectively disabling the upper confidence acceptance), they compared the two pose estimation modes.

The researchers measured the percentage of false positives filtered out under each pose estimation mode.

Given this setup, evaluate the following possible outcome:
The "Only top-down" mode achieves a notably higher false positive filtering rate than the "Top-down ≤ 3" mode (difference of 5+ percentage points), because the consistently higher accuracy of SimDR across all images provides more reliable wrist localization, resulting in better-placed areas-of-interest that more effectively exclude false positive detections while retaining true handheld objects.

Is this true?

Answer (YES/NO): NO